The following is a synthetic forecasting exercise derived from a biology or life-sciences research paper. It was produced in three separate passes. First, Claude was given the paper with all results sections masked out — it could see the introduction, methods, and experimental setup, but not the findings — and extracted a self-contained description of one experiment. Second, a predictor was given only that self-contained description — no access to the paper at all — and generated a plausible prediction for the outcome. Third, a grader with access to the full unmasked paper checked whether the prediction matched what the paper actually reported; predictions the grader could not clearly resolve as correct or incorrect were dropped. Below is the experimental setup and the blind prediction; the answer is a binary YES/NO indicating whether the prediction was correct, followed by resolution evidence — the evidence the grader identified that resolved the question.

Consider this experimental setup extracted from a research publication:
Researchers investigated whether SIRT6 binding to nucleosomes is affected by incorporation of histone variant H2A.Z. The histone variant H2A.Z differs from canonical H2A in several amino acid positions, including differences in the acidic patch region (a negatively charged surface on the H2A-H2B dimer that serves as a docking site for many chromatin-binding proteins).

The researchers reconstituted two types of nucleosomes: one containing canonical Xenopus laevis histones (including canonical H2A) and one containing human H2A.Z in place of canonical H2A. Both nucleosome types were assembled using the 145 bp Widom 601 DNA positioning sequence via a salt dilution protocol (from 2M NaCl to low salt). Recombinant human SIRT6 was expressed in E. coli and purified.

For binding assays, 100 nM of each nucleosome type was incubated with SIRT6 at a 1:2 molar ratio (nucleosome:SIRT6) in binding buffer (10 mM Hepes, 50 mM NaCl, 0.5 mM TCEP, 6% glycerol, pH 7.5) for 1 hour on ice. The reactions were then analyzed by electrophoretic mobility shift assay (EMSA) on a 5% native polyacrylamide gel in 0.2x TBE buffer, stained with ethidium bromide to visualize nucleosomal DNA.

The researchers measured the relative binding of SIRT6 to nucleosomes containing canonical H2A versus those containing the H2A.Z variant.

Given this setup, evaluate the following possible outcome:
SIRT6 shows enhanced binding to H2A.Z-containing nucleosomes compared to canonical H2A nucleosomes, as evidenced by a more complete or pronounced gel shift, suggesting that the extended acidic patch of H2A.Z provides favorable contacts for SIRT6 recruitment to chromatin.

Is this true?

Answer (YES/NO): NO